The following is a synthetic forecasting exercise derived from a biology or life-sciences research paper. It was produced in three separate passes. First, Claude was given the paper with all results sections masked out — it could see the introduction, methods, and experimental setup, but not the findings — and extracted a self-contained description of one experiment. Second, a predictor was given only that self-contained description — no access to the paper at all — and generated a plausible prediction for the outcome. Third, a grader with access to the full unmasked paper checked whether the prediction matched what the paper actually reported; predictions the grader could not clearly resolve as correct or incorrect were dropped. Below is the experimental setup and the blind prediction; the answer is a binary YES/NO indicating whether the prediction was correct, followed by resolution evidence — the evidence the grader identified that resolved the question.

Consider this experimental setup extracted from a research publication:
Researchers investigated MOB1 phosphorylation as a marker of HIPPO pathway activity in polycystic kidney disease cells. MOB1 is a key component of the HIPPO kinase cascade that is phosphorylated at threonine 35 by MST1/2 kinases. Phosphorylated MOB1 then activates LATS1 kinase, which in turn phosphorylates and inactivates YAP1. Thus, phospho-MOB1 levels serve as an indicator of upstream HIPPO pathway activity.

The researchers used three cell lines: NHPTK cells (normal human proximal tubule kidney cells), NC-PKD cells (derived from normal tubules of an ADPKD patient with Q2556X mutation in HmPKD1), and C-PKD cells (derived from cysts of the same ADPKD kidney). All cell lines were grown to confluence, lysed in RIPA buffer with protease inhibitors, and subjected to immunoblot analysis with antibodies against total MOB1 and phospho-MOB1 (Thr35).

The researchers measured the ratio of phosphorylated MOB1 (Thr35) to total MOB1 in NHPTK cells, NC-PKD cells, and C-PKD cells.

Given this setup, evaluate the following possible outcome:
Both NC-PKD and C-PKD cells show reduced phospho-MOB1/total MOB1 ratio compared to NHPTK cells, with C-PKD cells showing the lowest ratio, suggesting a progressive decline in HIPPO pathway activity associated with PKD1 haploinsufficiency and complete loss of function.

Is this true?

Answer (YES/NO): NO